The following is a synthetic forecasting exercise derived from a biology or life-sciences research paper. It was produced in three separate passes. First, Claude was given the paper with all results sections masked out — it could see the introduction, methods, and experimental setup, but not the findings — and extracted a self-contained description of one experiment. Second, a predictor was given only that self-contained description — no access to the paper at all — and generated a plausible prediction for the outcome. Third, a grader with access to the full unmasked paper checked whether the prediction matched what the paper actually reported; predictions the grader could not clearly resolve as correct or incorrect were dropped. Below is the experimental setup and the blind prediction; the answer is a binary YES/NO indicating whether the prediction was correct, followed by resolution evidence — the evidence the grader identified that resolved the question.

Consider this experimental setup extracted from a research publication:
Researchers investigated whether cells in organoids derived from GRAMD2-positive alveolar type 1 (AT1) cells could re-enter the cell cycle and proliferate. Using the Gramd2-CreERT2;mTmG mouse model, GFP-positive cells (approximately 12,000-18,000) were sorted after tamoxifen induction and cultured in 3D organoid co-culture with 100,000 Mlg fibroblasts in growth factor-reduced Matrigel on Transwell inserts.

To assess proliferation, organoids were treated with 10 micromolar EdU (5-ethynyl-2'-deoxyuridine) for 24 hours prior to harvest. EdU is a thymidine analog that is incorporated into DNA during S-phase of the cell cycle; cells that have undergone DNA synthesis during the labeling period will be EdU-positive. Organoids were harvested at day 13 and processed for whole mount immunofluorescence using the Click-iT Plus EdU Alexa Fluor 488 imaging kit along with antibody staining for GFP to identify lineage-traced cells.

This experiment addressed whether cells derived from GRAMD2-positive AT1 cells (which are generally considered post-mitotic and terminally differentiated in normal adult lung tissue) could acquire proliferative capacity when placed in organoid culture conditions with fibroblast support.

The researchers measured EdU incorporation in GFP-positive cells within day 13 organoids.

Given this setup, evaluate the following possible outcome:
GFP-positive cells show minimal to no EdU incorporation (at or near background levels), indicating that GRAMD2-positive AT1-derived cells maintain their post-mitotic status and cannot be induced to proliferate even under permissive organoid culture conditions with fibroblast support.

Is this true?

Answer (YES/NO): NO